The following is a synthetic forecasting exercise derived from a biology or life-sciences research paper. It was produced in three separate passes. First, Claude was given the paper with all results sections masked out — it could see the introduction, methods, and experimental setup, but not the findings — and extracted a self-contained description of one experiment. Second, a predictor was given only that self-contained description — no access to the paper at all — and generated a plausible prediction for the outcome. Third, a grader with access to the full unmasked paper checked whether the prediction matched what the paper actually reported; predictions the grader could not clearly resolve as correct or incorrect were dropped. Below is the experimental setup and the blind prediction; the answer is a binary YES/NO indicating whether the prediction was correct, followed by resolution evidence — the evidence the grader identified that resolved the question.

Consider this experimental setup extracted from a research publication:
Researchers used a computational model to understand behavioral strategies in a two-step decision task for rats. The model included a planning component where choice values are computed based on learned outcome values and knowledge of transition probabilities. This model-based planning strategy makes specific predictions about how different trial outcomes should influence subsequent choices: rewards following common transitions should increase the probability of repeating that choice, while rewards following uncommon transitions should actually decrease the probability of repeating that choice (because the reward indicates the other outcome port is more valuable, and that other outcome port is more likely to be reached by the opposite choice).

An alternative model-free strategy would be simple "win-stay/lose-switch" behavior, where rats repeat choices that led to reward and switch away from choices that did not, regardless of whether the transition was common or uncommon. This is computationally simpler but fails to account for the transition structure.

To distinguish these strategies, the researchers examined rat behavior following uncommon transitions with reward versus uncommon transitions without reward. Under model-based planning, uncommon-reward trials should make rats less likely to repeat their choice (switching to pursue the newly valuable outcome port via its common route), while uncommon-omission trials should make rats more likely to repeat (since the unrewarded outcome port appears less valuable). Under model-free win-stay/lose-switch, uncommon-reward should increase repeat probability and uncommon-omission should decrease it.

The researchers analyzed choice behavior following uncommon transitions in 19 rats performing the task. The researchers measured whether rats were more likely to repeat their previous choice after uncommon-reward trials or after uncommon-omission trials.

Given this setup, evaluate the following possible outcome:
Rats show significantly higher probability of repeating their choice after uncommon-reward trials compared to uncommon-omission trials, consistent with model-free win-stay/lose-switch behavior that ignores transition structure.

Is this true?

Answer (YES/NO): NO